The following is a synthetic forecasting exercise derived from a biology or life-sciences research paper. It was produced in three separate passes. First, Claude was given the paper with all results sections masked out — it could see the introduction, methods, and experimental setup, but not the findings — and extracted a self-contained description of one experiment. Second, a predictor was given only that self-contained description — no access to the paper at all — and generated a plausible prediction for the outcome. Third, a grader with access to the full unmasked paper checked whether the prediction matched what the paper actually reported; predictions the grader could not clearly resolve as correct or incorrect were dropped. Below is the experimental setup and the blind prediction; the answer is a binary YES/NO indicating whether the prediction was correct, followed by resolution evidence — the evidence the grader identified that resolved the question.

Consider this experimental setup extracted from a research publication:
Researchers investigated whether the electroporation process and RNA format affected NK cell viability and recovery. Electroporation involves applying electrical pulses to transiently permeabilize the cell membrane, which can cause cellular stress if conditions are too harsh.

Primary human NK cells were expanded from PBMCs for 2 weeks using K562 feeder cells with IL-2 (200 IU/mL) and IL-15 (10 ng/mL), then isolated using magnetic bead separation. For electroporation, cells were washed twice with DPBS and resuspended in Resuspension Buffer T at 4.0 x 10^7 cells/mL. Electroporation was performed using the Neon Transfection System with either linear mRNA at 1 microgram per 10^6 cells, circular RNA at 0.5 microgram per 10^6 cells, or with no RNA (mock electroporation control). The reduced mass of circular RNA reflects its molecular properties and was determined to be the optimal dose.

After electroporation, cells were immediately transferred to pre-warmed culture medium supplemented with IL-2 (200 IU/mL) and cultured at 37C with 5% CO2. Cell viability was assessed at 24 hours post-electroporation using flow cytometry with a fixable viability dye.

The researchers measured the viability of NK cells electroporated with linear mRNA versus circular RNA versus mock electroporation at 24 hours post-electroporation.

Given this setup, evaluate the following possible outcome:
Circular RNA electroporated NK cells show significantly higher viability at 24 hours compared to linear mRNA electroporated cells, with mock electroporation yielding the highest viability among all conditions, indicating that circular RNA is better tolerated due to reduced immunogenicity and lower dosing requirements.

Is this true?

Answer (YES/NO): NO